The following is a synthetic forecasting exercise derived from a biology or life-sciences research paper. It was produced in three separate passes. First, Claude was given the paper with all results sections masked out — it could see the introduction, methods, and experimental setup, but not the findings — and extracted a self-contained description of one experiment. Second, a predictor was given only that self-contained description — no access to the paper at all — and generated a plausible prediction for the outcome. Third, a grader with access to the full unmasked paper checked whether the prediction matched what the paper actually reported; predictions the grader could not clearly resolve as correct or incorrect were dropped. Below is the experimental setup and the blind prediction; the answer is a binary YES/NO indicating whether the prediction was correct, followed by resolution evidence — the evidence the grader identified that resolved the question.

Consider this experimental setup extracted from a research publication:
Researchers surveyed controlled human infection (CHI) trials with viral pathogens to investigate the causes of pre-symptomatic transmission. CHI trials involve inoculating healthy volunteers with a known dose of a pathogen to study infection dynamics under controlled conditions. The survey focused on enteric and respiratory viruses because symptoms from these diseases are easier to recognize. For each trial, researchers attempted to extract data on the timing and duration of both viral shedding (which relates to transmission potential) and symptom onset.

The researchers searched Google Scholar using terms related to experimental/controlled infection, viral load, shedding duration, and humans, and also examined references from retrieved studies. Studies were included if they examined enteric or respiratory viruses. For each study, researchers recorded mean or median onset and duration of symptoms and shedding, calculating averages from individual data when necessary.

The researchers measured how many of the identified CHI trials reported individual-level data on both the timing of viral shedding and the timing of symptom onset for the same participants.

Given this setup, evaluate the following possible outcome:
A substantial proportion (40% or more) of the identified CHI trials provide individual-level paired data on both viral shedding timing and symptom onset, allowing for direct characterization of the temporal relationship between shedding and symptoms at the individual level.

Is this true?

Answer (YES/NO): NO